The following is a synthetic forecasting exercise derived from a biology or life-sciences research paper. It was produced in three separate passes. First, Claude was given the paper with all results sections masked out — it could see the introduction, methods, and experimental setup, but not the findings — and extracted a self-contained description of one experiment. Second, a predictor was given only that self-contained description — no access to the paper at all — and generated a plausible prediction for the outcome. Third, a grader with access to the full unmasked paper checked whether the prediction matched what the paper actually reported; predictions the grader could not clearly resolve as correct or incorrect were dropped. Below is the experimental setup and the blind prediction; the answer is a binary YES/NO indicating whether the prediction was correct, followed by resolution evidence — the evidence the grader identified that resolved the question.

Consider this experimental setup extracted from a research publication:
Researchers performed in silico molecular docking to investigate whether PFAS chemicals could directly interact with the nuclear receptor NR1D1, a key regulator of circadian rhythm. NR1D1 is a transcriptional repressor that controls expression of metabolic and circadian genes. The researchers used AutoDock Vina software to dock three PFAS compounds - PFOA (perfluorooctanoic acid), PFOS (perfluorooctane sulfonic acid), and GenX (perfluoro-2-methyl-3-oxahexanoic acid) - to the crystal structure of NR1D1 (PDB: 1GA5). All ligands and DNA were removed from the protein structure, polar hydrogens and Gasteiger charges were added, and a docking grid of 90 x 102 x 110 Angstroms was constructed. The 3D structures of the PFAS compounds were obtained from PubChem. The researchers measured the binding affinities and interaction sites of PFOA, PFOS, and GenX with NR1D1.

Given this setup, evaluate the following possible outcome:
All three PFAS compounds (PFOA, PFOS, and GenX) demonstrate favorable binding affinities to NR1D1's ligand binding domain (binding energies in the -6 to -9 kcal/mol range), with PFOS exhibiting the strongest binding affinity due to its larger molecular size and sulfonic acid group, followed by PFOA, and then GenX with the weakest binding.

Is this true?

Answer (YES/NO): NO